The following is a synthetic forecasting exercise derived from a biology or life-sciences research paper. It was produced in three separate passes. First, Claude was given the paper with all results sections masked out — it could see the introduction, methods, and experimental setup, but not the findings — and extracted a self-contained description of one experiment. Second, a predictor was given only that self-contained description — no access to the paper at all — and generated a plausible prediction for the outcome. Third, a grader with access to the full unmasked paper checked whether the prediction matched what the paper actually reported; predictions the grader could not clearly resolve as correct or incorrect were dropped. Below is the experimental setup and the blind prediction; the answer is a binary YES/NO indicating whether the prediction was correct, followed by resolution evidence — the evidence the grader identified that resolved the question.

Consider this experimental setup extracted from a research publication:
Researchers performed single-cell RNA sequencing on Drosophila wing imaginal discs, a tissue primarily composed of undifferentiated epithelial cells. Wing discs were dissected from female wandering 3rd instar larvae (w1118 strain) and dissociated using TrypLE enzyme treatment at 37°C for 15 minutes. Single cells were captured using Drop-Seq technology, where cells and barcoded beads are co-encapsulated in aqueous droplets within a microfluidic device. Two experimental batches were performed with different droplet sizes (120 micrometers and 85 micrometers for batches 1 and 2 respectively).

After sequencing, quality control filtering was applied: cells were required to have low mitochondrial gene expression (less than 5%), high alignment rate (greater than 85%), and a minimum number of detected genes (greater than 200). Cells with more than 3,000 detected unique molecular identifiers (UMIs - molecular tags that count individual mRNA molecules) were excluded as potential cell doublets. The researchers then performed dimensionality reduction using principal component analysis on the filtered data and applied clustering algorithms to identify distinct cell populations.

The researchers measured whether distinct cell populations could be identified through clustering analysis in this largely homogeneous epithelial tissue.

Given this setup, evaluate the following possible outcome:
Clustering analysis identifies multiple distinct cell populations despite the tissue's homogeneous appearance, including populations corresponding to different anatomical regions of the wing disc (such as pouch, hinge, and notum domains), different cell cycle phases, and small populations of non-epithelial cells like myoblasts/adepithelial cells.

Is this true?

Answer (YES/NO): NO